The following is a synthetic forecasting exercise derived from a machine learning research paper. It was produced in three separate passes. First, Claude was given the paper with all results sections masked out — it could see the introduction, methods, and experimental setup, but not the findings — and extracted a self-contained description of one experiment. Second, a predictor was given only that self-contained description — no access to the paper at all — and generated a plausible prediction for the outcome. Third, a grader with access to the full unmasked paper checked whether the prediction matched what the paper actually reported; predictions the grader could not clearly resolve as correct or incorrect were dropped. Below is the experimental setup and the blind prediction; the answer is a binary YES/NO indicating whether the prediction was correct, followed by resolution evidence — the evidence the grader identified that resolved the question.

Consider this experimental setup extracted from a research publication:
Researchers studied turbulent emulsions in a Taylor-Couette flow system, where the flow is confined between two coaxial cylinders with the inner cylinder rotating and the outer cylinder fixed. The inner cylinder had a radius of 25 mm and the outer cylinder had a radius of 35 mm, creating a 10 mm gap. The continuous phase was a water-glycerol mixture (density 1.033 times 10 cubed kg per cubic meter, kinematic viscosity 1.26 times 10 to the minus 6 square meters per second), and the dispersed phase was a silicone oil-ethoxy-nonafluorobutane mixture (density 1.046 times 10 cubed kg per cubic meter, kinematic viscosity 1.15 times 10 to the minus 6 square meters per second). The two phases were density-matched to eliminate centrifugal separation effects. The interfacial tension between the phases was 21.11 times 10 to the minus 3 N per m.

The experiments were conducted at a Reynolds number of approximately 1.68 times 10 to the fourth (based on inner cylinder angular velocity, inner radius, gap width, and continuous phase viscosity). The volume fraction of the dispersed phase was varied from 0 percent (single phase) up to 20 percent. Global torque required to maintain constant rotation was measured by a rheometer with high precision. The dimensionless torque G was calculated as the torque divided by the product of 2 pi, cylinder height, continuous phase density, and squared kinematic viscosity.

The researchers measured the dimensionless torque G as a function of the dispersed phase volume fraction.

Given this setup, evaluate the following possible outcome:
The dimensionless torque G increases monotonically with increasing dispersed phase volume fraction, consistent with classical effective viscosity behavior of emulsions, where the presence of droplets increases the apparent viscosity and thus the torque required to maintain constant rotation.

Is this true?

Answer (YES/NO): YES